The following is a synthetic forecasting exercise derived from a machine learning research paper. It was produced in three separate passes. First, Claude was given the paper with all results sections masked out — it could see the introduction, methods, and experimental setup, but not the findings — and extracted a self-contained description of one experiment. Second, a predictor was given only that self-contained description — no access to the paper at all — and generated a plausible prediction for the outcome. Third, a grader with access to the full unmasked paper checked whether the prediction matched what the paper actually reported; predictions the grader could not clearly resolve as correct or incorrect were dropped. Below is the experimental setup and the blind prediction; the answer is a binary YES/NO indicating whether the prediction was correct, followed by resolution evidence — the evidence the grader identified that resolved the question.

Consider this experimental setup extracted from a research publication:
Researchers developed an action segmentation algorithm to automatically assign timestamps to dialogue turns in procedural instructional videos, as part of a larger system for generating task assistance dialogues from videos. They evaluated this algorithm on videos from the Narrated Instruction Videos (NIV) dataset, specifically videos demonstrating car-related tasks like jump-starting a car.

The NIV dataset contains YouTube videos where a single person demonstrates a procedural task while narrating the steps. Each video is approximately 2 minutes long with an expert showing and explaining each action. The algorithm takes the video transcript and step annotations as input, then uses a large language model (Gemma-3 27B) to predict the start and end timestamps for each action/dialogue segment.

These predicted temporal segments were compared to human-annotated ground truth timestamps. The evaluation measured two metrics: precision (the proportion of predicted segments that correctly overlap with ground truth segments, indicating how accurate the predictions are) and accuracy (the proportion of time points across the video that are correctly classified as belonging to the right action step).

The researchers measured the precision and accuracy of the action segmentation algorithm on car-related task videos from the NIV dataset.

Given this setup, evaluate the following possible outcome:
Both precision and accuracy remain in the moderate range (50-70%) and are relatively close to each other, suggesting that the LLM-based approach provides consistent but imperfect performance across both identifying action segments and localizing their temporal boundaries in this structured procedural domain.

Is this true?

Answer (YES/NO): YES